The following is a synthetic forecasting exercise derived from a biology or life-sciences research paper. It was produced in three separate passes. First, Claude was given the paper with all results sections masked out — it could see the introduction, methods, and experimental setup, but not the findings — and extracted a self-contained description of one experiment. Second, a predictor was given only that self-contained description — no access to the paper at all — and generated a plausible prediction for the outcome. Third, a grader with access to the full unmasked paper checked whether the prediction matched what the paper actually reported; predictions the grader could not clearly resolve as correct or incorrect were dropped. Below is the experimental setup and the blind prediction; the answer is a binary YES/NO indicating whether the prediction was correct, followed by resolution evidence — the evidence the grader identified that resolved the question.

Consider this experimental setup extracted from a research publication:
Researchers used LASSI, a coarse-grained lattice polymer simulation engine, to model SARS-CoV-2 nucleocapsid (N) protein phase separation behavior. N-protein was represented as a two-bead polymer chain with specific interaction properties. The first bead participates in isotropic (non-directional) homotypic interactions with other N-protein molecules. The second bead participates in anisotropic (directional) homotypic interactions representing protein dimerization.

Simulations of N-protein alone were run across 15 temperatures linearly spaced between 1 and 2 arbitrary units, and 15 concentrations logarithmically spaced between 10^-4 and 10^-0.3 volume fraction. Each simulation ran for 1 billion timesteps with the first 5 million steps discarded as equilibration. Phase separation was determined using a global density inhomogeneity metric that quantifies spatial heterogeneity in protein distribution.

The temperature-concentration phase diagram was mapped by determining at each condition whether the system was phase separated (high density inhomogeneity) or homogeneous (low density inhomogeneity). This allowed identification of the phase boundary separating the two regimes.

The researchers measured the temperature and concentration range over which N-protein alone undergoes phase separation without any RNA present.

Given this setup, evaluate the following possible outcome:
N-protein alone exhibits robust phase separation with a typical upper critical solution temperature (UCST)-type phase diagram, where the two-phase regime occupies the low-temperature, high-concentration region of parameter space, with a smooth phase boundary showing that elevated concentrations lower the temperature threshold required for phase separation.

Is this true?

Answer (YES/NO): NO